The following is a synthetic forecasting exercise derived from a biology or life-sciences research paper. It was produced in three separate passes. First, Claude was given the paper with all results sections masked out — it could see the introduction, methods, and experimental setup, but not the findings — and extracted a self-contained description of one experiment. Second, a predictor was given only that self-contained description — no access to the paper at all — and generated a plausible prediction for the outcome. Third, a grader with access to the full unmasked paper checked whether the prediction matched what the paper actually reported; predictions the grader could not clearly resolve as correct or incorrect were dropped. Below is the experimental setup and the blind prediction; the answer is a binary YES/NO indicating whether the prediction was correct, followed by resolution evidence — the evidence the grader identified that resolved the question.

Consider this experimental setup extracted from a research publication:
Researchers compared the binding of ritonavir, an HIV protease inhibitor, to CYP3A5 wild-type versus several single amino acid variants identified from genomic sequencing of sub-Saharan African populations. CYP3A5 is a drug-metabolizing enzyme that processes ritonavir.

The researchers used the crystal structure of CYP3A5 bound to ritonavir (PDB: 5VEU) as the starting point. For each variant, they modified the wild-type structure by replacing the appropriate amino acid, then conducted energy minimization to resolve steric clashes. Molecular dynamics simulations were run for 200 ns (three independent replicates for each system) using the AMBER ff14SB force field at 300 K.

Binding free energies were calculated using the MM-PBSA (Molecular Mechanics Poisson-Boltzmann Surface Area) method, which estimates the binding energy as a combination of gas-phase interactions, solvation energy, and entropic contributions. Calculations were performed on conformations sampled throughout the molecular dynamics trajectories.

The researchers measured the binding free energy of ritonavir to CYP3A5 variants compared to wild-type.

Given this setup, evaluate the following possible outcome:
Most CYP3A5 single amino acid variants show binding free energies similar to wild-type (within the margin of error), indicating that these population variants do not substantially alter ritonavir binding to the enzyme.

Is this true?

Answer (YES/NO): NO